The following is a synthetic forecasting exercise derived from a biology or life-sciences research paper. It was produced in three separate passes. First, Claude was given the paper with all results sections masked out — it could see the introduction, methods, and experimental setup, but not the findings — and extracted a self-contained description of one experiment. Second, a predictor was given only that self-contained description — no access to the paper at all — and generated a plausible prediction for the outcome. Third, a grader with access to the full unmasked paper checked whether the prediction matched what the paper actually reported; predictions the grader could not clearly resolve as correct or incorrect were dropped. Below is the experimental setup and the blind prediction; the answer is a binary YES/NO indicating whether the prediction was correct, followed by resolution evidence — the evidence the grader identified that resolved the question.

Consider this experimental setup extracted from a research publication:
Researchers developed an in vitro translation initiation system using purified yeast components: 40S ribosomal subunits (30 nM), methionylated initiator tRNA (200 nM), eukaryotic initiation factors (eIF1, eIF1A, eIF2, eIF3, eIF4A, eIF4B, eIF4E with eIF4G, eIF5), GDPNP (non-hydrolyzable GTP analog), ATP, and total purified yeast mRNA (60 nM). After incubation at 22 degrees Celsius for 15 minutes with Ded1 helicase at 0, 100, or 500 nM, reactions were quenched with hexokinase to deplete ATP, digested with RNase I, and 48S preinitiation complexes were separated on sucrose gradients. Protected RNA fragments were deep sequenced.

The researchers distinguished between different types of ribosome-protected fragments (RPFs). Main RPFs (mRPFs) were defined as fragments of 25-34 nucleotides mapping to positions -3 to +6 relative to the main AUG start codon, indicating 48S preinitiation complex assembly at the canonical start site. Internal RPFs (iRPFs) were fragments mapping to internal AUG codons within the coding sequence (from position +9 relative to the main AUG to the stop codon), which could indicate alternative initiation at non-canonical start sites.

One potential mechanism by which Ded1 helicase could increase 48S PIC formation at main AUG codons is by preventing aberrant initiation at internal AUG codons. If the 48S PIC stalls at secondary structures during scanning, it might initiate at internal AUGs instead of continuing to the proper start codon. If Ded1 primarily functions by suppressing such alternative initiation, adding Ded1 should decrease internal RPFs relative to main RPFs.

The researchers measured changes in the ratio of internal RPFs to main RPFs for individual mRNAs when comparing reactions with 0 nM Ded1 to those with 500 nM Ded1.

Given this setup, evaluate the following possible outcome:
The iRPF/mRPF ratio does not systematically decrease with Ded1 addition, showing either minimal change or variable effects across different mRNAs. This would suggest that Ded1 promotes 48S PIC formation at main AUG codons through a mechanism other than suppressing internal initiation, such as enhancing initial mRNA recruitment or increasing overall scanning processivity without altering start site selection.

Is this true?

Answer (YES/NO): NO